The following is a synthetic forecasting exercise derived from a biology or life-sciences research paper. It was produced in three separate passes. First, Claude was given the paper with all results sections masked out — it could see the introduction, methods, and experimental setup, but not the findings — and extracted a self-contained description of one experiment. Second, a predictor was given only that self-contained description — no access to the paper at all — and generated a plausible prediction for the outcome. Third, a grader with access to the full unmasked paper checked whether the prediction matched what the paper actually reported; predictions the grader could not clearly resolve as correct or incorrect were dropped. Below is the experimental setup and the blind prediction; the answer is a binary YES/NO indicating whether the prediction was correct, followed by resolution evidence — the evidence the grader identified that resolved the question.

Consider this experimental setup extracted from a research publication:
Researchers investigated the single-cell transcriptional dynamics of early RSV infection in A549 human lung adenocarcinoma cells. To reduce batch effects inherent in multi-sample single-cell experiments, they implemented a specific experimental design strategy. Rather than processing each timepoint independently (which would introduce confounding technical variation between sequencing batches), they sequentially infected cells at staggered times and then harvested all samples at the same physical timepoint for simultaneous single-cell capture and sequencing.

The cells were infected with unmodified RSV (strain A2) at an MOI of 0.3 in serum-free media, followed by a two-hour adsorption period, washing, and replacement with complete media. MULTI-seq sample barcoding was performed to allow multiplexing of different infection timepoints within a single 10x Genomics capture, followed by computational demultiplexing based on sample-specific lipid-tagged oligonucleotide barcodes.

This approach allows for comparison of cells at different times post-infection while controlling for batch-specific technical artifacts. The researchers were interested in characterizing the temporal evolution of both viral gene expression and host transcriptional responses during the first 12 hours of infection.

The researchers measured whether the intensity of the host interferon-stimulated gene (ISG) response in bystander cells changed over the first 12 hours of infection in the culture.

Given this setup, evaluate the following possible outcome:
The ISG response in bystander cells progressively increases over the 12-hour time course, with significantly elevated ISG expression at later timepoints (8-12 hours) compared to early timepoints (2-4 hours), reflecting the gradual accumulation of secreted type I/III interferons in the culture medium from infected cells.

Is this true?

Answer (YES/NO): YES